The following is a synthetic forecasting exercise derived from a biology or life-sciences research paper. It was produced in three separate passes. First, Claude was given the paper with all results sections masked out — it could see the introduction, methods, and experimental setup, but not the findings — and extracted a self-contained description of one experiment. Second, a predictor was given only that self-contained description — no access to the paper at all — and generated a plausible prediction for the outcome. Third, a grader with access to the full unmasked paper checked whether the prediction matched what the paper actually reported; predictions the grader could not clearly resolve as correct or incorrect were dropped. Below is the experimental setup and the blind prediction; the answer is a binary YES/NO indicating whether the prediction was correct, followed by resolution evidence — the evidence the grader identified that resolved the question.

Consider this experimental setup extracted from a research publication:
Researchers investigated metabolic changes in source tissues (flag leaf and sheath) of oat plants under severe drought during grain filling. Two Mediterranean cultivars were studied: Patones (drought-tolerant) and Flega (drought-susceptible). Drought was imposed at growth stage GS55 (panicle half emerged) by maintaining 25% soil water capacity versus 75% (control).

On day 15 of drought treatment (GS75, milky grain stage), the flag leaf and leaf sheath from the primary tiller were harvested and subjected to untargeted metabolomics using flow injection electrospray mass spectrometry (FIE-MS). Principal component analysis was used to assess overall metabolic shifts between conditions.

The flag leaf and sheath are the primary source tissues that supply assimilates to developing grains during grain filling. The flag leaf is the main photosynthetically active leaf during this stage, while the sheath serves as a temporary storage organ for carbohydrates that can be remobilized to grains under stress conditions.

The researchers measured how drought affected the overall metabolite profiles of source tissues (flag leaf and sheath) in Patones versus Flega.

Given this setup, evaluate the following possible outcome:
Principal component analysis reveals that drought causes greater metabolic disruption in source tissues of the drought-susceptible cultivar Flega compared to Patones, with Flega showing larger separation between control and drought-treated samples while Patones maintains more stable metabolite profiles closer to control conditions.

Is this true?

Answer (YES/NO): YES